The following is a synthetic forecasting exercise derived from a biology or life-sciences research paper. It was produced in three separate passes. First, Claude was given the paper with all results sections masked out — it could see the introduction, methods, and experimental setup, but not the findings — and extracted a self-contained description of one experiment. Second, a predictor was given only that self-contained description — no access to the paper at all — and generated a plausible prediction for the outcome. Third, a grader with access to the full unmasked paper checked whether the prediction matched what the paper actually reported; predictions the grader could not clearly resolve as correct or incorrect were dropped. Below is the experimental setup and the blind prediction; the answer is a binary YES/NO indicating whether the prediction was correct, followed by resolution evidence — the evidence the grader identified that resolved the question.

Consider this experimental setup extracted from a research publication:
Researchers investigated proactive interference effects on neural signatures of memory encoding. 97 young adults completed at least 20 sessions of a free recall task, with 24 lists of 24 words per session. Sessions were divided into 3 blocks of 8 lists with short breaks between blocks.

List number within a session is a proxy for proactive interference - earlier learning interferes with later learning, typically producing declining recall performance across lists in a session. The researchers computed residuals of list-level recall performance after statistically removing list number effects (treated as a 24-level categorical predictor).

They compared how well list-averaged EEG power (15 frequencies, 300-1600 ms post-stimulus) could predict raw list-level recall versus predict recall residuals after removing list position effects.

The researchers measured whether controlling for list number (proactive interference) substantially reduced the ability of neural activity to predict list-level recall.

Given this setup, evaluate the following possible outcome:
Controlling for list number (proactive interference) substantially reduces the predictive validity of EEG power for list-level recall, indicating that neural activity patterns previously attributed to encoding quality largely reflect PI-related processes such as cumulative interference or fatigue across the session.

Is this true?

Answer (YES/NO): NO